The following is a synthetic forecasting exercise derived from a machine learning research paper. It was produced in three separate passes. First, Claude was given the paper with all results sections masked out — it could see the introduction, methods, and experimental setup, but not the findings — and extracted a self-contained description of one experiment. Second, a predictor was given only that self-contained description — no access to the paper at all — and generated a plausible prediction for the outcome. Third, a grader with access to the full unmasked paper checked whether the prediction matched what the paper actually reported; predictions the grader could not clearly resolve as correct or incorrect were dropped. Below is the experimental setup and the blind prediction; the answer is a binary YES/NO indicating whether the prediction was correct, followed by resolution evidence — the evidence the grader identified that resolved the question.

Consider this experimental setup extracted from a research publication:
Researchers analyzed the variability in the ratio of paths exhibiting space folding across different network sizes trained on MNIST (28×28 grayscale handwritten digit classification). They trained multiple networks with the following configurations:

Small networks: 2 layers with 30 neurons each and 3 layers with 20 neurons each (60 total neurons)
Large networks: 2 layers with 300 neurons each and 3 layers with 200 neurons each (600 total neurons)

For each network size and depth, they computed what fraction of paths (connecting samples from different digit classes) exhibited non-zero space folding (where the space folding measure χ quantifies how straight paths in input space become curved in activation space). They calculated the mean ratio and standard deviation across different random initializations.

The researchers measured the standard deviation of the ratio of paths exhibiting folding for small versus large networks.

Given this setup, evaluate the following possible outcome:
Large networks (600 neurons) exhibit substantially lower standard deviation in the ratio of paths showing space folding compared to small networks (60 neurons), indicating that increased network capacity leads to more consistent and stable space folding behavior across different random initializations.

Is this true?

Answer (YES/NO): YES